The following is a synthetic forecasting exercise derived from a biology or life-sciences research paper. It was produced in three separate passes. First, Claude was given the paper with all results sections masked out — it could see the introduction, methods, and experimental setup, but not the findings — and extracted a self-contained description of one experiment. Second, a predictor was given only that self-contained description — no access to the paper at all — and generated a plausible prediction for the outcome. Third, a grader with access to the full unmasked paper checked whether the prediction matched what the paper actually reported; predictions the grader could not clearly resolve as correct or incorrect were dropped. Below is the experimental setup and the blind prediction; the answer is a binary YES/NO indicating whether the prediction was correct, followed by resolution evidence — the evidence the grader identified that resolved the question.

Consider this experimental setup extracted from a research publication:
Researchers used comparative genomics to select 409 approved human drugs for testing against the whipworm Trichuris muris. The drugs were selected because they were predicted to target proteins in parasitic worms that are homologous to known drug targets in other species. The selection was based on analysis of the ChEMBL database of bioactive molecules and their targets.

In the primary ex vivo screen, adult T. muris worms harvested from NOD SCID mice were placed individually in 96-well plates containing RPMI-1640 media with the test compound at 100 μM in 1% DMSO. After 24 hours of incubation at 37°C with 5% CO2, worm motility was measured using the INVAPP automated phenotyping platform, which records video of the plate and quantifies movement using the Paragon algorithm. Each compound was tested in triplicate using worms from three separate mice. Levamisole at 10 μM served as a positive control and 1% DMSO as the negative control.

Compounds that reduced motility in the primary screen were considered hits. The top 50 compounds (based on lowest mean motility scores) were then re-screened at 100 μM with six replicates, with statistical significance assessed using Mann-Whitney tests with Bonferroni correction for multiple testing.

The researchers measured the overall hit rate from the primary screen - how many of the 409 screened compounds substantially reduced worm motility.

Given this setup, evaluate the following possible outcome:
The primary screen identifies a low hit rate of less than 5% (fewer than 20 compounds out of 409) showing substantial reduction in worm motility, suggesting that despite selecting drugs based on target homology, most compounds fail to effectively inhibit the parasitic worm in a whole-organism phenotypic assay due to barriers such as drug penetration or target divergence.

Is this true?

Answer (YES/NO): NO